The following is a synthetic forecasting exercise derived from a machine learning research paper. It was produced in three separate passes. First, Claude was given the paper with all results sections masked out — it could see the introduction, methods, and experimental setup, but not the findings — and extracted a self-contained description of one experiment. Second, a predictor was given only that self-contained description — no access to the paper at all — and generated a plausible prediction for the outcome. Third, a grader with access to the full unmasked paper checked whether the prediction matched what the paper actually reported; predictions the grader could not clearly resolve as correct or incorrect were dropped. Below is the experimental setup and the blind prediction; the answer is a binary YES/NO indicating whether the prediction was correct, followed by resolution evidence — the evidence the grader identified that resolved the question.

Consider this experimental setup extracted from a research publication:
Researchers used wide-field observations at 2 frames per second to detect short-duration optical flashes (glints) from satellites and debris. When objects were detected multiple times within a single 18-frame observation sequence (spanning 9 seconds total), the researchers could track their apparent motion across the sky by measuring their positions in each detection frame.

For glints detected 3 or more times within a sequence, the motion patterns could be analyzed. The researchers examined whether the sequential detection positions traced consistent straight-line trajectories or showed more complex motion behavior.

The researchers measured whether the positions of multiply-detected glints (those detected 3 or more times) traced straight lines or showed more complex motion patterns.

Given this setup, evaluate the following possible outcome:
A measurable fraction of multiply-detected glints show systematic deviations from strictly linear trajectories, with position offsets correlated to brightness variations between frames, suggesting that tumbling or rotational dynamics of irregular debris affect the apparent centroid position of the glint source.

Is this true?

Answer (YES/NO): NO